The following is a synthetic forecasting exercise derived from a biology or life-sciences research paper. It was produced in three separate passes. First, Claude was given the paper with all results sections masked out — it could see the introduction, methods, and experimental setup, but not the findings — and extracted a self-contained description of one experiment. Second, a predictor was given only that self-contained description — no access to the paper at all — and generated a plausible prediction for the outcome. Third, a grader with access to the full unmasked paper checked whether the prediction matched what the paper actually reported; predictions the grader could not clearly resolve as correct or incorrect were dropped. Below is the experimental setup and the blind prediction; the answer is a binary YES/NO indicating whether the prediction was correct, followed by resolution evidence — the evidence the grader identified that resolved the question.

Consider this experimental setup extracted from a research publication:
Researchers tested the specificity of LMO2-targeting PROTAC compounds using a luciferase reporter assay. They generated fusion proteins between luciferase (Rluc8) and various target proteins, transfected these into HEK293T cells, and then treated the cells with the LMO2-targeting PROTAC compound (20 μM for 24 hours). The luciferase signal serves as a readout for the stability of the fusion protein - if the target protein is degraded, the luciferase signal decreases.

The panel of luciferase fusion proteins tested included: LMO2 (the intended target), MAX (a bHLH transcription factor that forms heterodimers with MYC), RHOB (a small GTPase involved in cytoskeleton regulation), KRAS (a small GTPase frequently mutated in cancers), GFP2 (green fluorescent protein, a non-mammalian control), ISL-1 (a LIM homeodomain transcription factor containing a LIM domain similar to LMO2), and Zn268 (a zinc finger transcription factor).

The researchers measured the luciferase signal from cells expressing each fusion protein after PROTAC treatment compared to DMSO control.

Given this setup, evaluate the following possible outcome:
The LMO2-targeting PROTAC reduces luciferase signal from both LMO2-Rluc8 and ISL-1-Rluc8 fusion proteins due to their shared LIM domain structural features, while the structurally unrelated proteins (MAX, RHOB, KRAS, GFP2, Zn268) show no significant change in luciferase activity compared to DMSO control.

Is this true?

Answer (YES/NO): NO